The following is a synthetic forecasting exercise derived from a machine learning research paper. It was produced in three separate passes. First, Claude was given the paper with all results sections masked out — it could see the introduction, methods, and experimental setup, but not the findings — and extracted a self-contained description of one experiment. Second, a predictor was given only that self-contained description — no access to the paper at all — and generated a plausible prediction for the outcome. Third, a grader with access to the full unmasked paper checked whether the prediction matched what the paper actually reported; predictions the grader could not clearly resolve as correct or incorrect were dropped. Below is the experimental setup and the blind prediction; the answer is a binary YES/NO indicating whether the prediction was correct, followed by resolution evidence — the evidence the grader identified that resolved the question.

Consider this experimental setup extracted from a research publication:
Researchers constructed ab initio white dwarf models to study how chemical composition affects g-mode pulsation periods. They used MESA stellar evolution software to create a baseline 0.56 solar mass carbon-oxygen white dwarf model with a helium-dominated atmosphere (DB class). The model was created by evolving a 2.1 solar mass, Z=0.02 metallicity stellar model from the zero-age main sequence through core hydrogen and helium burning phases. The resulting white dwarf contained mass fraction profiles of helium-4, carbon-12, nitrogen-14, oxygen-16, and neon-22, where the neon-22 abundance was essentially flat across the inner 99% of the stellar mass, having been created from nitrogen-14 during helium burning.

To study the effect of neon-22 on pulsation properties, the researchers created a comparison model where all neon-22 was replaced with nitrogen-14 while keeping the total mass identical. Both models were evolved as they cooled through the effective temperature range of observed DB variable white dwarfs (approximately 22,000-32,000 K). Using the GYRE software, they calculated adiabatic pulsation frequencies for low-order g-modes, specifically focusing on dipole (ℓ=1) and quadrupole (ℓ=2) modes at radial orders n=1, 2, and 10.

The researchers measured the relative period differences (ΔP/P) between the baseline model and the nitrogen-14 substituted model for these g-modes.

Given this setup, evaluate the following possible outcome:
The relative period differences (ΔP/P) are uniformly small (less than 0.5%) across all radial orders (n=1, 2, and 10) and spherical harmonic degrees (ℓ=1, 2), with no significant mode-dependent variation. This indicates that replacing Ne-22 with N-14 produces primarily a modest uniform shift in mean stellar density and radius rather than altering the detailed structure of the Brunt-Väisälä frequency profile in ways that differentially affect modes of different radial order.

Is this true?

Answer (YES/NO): NO